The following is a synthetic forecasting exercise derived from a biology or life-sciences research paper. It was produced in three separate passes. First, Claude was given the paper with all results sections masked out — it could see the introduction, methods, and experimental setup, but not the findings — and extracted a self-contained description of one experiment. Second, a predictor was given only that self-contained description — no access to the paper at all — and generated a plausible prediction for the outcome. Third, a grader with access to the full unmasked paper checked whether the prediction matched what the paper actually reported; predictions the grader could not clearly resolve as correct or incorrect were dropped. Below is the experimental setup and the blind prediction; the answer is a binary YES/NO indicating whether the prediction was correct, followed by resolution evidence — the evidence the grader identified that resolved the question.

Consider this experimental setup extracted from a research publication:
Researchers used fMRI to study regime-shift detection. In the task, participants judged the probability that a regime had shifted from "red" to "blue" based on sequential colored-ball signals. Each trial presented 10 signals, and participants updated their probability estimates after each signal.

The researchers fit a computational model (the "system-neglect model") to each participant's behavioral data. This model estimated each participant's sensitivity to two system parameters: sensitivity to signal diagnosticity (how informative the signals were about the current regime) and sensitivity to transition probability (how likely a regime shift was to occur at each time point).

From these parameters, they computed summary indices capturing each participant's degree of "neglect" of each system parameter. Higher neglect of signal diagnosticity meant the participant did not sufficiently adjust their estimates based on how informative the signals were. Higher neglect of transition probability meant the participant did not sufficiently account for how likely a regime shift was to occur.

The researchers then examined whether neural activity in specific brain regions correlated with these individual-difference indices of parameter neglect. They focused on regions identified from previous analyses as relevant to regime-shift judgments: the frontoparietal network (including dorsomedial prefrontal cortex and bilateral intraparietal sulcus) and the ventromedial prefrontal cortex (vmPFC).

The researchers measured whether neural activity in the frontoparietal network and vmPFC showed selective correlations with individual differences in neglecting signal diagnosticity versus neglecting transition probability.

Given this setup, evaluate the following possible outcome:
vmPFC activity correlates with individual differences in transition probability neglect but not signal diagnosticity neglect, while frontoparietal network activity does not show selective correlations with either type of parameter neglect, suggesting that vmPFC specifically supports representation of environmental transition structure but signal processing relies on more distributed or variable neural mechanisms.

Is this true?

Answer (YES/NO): NO